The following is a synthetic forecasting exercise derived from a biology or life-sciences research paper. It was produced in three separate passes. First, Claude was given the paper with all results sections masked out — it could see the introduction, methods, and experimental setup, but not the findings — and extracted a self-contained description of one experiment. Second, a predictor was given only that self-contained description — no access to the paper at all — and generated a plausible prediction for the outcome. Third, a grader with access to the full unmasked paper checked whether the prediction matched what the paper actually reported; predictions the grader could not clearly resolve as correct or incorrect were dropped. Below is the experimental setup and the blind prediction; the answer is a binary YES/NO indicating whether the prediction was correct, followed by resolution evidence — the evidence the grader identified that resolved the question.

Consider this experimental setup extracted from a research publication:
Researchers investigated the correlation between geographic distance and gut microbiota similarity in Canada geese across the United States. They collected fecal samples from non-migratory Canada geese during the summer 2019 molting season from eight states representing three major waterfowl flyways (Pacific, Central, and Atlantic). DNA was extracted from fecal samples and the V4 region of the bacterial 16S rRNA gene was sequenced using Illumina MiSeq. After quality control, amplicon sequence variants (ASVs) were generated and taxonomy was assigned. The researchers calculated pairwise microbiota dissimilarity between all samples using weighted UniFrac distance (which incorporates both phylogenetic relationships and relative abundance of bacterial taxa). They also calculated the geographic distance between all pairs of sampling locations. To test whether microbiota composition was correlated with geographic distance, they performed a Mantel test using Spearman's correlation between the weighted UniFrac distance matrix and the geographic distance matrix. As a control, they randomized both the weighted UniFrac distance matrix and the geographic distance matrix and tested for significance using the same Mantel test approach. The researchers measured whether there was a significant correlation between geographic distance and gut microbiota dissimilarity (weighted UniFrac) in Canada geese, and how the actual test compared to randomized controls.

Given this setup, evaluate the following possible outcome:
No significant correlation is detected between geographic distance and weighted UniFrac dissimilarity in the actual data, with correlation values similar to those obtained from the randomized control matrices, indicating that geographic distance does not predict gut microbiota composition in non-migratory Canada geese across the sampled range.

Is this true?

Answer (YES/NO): NO